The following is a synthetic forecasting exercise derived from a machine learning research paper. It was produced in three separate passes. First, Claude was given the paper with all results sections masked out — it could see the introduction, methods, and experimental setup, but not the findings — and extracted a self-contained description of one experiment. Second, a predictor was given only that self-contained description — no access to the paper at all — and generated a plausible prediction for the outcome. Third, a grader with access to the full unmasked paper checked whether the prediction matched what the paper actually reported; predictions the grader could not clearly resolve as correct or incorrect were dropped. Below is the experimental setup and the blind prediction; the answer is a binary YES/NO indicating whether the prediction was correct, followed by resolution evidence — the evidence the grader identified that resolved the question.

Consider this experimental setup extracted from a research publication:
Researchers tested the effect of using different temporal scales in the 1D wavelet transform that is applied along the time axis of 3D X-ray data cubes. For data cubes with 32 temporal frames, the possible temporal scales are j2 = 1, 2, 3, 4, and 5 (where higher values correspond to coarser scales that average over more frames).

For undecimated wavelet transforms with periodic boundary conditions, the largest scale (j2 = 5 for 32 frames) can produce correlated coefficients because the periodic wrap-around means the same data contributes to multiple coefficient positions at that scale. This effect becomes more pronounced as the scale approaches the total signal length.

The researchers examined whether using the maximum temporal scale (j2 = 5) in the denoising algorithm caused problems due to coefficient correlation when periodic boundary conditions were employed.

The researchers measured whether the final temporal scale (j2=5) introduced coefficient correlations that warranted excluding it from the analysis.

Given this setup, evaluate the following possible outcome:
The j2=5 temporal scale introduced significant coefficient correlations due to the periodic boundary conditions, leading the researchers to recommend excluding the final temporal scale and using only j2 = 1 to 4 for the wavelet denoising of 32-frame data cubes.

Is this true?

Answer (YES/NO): YES